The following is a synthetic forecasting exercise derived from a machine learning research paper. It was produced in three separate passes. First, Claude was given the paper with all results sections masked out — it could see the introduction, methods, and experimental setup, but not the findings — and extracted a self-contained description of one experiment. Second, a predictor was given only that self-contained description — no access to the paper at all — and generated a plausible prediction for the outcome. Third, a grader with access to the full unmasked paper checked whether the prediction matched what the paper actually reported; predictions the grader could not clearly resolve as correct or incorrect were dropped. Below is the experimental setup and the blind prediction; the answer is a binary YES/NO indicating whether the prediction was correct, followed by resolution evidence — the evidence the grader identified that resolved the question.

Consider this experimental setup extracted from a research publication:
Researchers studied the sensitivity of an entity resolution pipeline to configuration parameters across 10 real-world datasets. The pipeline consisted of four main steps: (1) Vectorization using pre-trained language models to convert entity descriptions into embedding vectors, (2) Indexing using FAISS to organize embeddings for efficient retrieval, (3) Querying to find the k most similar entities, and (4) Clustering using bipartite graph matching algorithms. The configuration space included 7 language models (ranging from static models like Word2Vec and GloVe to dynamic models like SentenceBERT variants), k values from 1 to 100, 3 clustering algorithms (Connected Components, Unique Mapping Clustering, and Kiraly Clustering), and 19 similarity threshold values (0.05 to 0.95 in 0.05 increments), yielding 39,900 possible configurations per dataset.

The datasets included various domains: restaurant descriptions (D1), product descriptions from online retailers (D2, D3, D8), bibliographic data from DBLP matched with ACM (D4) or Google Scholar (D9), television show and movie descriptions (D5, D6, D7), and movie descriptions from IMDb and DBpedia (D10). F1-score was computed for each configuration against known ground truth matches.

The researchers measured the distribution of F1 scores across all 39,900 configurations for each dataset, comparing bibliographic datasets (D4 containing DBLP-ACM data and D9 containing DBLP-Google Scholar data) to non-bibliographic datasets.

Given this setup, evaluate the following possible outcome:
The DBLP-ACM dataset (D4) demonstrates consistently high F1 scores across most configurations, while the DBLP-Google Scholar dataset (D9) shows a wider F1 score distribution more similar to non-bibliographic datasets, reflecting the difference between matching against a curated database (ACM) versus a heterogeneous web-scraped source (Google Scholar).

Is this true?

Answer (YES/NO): NO